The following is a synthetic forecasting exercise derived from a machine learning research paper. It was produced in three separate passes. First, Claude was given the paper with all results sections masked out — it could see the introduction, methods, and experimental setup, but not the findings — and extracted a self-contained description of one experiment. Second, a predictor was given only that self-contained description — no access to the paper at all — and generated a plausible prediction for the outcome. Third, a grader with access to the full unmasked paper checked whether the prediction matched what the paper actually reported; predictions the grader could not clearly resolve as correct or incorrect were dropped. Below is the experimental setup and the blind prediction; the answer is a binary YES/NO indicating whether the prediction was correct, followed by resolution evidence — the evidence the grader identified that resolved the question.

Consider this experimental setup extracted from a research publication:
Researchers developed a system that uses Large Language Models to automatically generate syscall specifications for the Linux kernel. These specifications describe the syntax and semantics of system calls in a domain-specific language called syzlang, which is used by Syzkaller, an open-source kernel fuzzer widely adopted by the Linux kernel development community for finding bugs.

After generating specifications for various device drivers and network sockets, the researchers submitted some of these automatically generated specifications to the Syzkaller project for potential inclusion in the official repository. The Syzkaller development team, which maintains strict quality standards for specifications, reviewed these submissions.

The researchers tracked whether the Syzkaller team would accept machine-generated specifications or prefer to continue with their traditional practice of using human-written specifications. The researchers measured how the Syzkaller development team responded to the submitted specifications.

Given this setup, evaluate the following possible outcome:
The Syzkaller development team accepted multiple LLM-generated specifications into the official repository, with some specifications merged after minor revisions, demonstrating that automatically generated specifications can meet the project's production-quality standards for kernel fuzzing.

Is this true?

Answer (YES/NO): YES